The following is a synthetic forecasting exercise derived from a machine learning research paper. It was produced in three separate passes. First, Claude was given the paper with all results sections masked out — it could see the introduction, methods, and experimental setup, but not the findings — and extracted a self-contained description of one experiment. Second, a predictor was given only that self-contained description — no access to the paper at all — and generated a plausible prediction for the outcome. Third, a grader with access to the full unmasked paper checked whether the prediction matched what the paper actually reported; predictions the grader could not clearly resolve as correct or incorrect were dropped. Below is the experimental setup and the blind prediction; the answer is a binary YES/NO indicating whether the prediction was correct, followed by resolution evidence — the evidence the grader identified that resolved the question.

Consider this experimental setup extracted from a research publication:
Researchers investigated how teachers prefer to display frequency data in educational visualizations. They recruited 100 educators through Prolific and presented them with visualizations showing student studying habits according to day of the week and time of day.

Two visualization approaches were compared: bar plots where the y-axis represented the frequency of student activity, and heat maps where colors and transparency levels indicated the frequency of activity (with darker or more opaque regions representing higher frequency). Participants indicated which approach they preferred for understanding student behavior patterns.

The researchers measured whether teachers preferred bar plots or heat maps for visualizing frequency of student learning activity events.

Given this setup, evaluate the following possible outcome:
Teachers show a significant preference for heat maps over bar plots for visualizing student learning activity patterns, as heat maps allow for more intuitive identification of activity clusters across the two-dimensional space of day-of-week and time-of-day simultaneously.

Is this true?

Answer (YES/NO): NO